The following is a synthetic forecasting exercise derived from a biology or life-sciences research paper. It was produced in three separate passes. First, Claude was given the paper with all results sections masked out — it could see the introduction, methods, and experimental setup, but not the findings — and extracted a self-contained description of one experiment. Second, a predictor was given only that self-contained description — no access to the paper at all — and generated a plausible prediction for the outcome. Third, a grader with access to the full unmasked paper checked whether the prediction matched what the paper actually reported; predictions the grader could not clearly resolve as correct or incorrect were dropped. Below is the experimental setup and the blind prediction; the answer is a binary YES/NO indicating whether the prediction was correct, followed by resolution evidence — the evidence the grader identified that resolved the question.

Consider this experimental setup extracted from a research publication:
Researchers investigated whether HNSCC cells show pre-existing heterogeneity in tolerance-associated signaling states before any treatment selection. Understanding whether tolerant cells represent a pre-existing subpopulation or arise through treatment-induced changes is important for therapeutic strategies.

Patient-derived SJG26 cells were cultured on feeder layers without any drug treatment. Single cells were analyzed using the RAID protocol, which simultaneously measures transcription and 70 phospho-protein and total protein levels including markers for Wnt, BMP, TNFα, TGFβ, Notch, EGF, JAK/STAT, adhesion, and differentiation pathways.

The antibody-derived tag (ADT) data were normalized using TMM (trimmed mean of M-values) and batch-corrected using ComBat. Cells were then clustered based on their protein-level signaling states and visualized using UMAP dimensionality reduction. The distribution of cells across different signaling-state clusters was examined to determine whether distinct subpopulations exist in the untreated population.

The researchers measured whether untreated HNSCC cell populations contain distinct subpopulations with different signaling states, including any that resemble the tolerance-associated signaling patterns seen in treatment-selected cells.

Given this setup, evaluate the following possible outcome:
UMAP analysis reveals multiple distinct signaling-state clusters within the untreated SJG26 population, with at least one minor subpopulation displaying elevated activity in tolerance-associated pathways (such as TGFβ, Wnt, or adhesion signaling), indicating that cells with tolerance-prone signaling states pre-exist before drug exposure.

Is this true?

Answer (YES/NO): YES